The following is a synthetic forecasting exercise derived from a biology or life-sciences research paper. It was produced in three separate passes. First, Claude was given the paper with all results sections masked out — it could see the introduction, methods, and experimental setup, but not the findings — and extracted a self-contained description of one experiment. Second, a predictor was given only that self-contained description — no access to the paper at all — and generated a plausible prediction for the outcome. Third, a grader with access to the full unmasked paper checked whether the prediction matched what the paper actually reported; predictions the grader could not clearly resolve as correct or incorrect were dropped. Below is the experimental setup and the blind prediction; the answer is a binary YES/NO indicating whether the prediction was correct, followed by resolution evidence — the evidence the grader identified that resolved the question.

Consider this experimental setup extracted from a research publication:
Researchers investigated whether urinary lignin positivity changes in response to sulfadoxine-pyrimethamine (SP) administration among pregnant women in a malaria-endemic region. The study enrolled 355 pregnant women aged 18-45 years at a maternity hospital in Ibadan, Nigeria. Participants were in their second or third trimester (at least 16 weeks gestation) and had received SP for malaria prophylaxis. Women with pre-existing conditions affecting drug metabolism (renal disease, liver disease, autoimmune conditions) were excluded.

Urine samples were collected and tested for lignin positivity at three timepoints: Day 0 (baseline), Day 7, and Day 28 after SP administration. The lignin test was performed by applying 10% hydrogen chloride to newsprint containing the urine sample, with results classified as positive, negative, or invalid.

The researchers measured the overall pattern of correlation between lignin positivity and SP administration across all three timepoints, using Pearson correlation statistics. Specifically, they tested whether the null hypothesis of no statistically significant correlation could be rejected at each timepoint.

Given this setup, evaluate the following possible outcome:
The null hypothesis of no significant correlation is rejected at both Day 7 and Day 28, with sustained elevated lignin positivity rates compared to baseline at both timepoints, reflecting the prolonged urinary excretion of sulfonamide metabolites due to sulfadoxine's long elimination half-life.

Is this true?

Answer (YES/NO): YES